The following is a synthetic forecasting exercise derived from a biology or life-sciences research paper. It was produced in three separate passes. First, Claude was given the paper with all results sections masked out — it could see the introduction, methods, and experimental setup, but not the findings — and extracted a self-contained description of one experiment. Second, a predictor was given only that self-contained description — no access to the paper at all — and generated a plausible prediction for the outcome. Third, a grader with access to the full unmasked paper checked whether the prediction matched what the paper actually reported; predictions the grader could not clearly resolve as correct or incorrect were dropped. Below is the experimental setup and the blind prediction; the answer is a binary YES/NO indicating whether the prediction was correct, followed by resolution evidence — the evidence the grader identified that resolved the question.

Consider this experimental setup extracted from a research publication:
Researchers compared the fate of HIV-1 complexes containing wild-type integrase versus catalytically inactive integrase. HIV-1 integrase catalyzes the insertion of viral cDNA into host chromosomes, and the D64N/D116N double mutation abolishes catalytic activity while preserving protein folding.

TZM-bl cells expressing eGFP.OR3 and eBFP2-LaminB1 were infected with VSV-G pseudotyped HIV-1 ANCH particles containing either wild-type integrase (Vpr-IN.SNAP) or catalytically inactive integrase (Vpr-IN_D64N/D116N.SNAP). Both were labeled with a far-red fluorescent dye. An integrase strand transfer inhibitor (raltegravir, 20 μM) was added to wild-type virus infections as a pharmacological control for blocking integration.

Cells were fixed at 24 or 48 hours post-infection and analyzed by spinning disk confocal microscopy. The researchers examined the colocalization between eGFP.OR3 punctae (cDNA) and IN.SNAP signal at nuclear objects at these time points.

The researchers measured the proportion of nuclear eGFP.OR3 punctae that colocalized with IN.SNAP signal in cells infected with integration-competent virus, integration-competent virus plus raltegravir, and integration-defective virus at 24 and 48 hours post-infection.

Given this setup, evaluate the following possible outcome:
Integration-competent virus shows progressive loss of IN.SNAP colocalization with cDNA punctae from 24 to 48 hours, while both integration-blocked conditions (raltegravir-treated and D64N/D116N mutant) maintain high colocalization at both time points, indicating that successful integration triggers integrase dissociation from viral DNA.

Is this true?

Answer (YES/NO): NO